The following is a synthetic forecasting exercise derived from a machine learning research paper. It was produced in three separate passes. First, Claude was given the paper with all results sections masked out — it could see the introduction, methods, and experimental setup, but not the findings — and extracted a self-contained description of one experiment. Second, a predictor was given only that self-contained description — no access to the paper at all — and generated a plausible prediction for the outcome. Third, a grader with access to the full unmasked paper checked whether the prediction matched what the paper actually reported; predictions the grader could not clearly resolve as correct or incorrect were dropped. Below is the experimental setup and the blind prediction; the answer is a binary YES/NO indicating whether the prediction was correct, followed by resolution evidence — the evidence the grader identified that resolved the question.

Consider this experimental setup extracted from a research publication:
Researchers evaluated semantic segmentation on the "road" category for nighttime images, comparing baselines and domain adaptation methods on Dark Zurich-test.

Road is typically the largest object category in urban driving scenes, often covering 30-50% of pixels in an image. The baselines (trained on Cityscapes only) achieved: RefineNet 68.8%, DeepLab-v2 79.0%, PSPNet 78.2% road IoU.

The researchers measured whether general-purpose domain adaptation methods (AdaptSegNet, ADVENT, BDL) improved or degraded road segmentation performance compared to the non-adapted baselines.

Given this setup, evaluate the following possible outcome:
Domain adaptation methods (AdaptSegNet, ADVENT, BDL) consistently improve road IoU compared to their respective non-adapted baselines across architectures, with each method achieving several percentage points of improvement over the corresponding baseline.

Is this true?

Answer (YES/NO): YES